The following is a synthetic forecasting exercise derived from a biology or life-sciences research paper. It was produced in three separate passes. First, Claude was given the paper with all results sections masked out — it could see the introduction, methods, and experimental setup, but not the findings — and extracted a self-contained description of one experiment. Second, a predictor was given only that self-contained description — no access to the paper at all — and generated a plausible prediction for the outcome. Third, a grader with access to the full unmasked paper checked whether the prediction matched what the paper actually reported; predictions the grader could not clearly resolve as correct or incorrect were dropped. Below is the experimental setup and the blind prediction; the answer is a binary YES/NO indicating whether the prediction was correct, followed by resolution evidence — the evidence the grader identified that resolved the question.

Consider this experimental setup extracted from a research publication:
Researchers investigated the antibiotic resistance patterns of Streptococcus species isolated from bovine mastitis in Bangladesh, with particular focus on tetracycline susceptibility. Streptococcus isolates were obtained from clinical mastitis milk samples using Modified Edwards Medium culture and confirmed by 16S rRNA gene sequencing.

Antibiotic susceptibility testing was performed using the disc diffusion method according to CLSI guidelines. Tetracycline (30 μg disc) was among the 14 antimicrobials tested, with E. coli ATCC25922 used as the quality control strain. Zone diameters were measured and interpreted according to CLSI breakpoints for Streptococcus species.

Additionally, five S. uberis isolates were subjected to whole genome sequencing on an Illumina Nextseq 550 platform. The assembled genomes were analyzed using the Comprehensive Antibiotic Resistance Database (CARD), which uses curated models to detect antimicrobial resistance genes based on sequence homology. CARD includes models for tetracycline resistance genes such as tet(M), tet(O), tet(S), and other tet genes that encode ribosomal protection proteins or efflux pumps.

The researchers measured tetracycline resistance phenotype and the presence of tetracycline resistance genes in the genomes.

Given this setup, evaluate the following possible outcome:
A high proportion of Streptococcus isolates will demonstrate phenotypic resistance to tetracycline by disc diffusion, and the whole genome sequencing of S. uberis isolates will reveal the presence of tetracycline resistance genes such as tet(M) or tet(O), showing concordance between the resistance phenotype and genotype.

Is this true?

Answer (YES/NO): YES